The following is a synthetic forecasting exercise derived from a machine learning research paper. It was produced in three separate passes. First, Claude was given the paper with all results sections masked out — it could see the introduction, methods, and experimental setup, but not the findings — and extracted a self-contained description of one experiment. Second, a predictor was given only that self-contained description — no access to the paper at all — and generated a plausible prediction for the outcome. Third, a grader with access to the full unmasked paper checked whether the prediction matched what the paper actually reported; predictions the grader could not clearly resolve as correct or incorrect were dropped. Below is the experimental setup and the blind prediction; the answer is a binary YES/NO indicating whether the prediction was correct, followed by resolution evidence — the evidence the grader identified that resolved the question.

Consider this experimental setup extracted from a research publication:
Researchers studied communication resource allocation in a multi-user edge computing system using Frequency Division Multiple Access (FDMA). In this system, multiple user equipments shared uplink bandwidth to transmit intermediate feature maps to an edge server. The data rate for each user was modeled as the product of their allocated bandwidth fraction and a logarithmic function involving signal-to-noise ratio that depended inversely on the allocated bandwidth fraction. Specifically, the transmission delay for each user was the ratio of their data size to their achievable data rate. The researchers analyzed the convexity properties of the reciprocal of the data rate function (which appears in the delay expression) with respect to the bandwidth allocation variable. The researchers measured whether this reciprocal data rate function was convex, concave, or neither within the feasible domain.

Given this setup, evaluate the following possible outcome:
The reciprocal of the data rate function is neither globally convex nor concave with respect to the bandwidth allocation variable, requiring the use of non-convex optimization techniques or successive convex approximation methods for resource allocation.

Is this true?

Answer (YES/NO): NO